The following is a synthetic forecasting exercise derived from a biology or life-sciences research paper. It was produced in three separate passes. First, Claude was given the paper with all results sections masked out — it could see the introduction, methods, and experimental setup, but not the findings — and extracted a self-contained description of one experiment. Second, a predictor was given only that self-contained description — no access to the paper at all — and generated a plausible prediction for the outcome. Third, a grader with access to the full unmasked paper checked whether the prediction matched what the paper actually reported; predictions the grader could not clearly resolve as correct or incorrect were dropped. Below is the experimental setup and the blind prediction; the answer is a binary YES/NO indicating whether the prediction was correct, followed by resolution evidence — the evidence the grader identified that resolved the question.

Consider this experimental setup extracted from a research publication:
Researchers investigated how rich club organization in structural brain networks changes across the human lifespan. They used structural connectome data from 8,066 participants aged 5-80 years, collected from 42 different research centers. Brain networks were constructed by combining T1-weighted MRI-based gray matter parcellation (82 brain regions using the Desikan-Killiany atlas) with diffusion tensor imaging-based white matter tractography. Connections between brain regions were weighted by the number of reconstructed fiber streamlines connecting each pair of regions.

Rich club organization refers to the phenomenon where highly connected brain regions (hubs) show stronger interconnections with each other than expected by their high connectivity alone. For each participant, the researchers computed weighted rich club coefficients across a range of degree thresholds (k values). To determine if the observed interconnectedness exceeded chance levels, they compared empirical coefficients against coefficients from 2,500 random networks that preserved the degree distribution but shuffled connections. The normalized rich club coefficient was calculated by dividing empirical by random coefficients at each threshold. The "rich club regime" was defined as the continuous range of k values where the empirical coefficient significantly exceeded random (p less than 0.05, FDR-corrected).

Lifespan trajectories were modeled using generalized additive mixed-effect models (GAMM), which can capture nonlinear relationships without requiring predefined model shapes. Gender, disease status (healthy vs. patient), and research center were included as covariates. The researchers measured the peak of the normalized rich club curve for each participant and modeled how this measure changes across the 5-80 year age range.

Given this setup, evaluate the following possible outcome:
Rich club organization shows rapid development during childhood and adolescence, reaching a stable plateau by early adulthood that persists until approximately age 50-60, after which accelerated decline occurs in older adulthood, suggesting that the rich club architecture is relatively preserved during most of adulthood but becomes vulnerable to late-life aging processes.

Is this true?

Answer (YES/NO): NO